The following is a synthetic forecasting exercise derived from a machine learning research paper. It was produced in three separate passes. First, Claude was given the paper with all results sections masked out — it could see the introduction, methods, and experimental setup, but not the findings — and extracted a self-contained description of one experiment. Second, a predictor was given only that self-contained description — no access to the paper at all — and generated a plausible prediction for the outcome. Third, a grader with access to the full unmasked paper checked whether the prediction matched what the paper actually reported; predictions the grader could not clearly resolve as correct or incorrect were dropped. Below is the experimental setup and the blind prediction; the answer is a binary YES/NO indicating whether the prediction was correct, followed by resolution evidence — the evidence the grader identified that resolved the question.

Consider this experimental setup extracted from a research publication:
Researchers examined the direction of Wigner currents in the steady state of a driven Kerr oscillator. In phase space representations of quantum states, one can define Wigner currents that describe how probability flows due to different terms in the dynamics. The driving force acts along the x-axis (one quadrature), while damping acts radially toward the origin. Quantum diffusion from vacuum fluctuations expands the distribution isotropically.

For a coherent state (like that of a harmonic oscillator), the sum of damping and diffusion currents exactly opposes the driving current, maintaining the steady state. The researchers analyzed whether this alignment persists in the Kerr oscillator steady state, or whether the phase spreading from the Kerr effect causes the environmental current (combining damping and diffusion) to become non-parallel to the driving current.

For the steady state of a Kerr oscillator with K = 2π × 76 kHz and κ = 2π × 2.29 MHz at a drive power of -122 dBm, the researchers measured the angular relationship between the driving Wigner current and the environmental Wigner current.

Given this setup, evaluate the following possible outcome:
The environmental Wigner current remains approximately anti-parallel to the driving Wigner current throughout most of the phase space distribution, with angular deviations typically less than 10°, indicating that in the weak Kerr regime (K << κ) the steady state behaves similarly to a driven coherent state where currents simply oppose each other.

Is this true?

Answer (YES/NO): NO